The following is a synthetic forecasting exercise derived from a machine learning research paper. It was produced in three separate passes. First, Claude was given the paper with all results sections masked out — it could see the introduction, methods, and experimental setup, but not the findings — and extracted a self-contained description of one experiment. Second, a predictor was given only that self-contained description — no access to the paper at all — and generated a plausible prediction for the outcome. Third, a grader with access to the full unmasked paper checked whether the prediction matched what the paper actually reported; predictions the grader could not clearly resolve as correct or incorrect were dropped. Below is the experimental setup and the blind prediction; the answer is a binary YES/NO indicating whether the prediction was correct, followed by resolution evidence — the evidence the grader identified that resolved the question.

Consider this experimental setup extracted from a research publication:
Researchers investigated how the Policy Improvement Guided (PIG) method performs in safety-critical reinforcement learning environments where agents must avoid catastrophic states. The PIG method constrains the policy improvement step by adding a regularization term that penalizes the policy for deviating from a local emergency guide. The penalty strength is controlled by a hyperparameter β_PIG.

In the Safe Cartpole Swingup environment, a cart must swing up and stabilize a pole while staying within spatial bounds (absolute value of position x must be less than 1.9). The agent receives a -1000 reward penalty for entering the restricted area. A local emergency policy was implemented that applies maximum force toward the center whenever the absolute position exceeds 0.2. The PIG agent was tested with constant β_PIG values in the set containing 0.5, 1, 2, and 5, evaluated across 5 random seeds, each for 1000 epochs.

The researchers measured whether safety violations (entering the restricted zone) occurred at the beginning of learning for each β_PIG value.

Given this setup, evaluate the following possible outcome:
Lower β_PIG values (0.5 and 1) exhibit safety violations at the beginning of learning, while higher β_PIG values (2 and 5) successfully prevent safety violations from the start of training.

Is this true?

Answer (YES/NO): NO